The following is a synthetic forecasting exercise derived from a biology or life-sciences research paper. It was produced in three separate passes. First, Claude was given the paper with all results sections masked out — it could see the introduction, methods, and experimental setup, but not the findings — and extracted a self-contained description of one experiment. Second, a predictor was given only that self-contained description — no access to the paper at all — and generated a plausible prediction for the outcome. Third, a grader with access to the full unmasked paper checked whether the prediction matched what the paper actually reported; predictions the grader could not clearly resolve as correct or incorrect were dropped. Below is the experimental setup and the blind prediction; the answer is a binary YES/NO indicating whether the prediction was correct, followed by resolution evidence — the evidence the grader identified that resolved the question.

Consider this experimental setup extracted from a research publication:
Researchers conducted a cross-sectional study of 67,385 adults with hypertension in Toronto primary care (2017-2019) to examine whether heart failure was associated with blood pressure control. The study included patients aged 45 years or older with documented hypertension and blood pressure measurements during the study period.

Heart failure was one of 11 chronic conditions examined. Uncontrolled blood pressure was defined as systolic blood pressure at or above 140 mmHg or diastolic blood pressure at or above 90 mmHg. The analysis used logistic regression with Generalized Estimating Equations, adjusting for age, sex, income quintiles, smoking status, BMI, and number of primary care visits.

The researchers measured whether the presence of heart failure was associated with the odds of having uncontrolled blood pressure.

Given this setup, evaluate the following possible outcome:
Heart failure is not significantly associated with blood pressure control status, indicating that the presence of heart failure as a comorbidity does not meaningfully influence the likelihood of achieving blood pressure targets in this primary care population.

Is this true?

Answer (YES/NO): NO